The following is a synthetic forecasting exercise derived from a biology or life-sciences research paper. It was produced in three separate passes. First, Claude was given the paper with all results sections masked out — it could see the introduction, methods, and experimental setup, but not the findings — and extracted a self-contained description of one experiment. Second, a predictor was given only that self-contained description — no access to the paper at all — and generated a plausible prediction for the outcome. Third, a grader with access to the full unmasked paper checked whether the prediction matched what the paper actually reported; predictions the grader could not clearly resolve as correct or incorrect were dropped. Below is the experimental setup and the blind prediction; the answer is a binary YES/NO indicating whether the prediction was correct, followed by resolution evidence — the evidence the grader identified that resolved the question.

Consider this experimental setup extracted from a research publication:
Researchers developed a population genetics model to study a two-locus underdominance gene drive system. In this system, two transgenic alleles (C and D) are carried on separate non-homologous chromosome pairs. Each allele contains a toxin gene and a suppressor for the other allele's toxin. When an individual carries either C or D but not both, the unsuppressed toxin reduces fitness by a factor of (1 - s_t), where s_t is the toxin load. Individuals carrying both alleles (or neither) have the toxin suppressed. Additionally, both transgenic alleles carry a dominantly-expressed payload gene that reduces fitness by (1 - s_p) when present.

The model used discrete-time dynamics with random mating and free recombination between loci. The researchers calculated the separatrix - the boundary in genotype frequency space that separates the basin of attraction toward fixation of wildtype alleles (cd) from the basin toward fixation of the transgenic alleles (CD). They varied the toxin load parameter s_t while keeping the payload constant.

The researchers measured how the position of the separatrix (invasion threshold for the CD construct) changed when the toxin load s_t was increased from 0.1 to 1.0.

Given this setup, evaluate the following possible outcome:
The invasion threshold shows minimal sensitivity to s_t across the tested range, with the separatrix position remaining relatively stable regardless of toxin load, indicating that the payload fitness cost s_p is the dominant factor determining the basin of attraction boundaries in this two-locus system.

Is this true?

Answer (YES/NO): NO